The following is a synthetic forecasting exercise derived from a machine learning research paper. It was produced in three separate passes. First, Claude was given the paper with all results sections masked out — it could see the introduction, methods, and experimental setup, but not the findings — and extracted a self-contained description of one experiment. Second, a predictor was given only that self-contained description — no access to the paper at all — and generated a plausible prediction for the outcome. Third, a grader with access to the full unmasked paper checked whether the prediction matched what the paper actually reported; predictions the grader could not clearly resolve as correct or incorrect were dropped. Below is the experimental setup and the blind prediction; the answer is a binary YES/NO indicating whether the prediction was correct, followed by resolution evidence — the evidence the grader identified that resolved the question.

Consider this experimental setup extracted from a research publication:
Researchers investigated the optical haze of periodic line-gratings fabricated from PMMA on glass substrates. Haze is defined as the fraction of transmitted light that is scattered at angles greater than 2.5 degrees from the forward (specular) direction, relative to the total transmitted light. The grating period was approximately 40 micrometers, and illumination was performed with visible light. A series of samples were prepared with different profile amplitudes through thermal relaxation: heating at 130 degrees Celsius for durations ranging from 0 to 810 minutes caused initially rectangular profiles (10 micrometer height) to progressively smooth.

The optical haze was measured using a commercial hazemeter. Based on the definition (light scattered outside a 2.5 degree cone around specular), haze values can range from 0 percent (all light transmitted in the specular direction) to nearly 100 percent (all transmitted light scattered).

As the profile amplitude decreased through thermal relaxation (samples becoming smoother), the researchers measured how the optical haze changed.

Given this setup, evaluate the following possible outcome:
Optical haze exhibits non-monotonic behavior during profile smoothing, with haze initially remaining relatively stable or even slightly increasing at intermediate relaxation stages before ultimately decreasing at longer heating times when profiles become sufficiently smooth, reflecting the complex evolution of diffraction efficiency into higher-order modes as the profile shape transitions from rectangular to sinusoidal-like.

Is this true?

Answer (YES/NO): NO